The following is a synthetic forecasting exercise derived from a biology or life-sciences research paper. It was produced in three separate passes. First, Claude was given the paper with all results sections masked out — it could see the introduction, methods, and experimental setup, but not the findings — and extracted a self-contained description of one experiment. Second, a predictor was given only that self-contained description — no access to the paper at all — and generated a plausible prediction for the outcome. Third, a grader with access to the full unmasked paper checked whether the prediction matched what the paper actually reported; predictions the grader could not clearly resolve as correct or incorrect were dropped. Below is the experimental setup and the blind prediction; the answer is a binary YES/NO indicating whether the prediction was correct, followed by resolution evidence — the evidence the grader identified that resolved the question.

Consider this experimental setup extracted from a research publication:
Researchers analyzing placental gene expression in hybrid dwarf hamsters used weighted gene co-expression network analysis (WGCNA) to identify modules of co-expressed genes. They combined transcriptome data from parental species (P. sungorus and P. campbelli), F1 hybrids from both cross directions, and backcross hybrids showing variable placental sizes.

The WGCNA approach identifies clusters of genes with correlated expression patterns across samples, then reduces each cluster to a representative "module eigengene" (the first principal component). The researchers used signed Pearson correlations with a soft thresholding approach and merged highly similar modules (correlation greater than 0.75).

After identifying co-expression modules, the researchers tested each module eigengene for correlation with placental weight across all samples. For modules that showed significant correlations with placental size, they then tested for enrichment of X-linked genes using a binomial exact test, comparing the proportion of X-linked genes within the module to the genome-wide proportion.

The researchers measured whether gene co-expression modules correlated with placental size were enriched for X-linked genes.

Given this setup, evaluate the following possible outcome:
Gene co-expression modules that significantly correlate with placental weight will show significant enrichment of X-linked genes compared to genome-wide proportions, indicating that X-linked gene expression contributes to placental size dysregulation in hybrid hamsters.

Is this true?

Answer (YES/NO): NO